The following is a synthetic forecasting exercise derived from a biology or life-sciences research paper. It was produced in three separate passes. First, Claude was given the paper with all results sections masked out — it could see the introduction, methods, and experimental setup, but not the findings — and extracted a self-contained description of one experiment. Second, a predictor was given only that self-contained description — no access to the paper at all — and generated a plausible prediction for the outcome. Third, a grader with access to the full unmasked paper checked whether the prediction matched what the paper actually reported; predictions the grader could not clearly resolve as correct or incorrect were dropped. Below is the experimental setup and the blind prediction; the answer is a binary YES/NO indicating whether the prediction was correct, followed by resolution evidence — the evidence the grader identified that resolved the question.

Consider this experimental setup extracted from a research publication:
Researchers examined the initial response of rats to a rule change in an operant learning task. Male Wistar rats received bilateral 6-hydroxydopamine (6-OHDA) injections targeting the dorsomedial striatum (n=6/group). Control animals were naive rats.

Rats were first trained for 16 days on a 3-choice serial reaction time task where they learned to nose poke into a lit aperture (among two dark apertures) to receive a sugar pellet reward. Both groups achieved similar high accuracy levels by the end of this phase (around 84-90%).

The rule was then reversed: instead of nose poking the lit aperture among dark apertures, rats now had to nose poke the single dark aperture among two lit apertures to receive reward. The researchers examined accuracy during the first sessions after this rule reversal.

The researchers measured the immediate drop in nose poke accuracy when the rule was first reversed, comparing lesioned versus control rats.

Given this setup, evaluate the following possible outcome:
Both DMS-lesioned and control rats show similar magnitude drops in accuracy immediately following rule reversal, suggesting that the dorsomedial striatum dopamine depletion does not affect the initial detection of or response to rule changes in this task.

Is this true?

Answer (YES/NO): YES